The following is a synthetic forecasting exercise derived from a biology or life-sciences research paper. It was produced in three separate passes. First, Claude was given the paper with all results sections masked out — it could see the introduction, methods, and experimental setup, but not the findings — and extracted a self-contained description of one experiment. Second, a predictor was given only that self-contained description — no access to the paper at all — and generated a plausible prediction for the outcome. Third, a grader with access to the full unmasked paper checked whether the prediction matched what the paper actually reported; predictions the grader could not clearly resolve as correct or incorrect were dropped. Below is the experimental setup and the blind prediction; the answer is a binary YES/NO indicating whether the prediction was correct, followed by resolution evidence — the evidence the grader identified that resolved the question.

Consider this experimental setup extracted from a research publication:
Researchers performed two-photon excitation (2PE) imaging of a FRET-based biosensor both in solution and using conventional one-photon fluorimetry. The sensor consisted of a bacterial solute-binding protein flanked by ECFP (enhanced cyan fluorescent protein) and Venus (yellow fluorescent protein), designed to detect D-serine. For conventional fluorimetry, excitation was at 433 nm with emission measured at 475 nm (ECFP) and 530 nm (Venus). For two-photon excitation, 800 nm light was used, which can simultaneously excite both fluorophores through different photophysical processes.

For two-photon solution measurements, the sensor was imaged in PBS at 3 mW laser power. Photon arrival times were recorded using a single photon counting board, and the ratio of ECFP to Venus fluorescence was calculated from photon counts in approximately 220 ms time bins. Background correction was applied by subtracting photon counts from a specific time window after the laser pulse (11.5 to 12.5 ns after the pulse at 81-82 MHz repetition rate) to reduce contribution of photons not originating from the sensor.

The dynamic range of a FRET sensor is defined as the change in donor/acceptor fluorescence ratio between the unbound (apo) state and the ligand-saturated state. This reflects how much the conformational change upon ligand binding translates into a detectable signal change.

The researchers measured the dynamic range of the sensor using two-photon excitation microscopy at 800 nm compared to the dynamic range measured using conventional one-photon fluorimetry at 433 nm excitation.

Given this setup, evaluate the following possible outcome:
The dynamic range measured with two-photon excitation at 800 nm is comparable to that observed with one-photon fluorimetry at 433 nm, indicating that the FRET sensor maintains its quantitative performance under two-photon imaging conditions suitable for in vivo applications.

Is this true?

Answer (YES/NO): YES